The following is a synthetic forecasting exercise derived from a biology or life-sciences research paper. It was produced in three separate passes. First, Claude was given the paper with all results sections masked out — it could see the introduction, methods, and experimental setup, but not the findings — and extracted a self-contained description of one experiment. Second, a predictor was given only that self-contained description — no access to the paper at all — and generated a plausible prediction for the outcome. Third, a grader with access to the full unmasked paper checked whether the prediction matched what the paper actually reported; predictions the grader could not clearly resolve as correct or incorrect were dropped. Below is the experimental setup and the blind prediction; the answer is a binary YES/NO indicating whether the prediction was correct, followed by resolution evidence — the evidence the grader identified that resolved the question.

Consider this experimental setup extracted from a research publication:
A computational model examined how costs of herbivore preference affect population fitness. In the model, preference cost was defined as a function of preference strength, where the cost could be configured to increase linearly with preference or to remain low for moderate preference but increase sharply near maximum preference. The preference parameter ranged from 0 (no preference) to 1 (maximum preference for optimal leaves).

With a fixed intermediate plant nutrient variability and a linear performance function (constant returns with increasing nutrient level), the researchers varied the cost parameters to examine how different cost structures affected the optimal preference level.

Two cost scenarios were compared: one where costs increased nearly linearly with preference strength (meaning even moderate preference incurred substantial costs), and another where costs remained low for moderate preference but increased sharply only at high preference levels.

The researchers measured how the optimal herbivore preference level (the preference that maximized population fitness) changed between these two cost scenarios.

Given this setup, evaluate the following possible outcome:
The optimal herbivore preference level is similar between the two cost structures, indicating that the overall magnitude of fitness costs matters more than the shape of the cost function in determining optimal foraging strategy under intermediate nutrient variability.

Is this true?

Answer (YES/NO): NO